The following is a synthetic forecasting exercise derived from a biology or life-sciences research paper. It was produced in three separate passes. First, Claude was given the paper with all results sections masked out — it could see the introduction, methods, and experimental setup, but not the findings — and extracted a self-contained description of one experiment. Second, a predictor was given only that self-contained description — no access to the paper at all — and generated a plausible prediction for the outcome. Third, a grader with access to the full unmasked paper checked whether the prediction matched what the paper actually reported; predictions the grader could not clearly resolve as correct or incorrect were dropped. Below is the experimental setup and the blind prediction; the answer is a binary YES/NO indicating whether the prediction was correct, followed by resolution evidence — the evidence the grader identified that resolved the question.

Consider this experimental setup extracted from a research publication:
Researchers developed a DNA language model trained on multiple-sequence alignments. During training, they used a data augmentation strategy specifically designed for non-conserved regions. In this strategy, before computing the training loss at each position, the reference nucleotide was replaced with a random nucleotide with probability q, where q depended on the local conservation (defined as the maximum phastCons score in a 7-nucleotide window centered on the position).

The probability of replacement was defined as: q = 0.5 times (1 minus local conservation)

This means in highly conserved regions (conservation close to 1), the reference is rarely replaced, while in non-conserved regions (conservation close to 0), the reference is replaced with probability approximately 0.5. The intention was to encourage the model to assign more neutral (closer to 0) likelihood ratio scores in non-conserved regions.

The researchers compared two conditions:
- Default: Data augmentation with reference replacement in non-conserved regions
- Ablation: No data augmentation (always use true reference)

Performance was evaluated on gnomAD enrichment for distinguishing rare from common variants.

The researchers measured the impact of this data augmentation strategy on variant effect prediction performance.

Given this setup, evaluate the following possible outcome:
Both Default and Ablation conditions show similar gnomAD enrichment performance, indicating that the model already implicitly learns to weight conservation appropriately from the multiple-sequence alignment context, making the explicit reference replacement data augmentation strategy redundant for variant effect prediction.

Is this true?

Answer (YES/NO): YES